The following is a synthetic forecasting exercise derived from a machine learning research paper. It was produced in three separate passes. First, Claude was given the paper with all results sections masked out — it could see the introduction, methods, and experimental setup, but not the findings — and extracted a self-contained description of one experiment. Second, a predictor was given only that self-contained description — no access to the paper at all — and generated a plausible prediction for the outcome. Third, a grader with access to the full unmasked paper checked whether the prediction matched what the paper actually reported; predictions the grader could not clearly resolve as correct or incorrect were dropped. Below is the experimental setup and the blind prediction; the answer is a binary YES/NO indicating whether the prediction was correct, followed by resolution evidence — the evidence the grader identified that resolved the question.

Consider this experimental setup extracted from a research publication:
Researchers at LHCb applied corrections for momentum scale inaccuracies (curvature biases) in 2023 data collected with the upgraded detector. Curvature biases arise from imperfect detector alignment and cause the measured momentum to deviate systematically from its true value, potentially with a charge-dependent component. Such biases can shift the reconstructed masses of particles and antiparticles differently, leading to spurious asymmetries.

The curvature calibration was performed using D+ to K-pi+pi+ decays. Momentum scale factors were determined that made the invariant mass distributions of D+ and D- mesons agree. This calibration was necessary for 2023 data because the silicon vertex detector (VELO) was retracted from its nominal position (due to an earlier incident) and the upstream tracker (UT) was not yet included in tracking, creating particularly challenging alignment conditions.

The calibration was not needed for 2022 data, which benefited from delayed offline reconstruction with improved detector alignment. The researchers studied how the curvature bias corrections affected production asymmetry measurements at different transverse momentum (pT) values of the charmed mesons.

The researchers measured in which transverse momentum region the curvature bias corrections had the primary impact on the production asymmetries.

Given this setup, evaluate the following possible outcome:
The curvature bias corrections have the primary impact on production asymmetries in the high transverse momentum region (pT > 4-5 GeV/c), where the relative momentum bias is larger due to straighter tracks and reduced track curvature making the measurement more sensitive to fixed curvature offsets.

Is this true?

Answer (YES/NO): NO